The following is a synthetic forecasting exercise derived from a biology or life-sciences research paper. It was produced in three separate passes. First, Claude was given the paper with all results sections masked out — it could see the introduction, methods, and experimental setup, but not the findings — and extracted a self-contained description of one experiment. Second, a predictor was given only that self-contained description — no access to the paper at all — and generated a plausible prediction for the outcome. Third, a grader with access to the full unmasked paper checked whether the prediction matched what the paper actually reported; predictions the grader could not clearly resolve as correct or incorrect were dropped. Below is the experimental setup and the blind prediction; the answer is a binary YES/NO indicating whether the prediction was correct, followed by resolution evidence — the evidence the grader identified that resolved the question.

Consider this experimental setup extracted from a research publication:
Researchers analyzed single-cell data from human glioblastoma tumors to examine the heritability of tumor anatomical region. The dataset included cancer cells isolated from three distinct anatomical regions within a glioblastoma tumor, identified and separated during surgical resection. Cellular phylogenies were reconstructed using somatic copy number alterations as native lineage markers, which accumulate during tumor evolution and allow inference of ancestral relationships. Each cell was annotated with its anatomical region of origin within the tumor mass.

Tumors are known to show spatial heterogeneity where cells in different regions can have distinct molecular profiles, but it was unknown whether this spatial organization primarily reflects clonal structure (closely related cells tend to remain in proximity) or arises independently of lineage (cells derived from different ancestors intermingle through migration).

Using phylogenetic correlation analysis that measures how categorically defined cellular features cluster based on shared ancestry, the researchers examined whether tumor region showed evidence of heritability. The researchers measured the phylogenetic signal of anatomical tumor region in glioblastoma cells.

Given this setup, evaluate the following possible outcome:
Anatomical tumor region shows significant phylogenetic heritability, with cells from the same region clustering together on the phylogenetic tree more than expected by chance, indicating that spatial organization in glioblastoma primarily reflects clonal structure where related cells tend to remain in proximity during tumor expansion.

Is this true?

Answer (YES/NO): YES